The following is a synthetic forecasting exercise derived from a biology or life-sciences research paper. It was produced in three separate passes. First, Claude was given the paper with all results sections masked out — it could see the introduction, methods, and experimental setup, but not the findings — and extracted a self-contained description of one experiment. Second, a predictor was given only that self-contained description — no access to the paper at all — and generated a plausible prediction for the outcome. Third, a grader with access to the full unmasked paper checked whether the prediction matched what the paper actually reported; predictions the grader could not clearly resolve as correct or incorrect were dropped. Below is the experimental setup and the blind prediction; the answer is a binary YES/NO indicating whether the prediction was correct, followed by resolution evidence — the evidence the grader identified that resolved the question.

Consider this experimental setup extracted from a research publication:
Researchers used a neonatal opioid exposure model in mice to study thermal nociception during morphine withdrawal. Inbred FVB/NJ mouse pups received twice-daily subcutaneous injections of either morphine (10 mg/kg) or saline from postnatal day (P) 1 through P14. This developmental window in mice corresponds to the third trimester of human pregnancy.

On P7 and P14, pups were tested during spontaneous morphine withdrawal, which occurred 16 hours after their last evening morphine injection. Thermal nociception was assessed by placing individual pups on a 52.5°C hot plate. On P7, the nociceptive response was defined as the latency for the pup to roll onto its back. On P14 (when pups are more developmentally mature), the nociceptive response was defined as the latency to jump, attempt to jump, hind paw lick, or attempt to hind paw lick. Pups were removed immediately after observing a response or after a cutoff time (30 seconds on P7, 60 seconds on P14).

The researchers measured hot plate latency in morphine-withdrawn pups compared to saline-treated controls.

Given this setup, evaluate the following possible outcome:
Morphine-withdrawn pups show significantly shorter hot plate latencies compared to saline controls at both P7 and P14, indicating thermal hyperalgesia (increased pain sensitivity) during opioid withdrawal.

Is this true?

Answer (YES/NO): YES